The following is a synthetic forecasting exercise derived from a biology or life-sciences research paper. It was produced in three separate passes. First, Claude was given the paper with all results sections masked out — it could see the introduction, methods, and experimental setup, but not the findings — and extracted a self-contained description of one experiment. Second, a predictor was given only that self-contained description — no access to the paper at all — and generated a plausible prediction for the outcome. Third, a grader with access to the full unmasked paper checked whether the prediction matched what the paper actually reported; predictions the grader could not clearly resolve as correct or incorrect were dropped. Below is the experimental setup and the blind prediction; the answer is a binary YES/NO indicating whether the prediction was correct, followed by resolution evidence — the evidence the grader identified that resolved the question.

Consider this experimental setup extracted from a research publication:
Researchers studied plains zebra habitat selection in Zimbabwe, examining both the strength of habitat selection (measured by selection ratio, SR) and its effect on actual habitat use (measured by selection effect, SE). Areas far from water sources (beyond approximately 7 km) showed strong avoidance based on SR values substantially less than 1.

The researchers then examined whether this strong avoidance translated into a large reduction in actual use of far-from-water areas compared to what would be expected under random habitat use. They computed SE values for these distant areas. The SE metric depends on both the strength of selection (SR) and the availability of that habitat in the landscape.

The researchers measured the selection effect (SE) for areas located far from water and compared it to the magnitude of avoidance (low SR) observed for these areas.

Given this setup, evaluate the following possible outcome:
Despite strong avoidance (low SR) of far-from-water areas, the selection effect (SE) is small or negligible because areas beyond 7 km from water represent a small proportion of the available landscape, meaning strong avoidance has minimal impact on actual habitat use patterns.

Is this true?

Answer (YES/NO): YES